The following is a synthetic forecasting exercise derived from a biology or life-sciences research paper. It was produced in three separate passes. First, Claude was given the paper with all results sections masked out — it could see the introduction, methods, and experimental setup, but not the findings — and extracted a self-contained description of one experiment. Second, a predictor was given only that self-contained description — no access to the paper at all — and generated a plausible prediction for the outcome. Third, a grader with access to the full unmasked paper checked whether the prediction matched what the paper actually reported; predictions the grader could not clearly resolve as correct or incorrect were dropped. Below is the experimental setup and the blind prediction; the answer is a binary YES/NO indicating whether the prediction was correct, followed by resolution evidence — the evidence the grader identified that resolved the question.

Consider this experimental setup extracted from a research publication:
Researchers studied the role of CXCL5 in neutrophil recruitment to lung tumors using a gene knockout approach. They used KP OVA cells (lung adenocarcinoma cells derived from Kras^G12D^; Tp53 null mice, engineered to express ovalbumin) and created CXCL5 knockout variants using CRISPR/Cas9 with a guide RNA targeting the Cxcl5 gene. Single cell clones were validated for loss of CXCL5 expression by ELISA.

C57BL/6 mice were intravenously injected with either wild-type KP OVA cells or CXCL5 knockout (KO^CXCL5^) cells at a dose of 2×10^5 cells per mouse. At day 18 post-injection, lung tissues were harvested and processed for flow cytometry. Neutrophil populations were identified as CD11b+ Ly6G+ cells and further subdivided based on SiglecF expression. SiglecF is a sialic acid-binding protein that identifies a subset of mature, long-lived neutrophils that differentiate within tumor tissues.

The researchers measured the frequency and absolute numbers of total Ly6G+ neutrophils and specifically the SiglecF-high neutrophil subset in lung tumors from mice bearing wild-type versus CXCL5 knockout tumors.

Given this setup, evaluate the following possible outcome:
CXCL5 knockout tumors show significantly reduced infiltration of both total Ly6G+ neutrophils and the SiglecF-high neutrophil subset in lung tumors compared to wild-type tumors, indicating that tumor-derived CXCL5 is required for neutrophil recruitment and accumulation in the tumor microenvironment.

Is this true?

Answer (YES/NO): YES